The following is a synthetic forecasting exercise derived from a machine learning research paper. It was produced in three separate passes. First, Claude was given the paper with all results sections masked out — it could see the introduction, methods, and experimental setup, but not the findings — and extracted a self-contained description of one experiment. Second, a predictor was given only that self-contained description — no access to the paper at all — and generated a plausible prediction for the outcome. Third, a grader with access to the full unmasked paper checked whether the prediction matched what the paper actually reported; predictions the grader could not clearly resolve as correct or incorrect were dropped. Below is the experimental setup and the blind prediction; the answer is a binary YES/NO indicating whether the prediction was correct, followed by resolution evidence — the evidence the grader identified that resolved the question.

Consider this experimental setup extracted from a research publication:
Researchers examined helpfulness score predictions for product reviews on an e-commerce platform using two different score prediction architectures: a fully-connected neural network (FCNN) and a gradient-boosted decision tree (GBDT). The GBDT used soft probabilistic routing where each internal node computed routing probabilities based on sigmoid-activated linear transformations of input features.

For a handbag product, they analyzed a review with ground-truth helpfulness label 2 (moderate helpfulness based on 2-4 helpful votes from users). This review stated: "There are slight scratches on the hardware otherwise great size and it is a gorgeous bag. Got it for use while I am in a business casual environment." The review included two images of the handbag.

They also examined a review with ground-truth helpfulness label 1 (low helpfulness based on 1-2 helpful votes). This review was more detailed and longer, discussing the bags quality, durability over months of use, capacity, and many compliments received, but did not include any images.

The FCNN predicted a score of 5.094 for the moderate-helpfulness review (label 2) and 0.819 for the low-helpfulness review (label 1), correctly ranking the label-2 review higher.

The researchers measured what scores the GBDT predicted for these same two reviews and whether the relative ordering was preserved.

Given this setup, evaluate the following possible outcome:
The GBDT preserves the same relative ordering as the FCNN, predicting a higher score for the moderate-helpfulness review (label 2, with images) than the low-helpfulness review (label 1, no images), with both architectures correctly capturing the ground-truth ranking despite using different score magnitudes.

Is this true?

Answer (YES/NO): NO